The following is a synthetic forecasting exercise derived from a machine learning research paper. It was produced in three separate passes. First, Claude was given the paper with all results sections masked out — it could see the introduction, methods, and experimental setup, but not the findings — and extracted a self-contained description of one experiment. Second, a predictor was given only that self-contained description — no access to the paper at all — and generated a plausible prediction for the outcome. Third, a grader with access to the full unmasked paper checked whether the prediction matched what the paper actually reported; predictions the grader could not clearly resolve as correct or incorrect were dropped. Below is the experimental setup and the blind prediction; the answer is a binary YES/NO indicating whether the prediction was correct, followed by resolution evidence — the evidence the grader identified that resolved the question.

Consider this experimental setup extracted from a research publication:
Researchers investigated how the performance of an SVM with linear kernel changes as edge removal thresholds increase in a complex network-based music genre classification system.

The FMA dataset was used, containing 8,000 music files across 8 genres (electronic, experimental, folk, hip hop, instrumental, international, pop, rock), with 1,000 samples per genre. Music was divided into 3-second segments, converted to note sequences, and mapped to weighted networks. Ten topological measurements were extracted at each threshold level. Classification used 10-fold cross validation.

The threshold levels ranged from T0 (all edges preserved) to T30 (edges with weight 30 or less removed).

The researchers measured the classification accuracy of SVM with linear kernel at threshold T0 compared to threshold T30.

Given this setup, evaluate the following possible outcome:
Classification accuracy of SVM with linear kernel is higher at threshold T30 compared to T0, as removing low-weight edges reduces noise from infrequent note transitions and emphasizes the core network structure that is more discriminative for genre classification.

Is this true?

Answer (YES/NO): YES